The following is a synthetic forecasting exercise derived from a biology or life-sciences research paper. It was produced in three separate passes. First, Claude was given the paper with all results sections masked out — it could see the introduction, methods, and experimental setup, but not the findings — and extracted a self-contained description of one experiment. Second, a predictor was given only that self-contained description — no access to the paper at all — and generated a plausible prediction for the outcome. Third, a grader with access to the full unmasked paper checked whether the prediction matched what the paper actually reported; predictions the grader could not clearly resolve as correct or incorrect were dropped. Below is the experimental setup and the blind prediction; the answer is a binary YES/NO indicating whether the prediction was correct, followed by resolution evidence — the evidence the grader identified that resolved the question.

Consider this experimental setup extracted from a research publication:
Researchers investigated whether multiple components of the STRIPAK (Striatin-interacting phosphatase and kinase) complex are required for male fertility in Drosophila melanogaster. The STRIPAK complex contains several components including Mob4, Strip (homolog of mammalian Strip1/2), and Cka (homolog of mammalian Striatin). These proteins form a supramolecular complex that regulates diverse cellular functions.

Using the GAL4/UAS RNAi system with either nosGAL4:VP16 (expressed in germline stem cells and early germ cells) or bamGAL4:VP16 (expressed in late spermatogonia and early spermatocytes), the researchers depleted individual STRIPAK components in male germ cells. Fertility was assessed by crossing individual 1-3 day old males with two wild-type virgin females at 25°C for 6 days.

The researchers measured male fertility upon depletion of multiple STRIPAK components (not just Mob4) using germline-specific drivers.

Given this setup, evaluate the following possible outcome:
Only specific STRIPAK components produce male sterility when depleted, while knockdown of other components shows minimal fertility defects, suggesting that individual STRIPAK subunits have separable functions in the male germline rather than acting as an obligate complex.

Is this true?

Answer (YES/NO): NO